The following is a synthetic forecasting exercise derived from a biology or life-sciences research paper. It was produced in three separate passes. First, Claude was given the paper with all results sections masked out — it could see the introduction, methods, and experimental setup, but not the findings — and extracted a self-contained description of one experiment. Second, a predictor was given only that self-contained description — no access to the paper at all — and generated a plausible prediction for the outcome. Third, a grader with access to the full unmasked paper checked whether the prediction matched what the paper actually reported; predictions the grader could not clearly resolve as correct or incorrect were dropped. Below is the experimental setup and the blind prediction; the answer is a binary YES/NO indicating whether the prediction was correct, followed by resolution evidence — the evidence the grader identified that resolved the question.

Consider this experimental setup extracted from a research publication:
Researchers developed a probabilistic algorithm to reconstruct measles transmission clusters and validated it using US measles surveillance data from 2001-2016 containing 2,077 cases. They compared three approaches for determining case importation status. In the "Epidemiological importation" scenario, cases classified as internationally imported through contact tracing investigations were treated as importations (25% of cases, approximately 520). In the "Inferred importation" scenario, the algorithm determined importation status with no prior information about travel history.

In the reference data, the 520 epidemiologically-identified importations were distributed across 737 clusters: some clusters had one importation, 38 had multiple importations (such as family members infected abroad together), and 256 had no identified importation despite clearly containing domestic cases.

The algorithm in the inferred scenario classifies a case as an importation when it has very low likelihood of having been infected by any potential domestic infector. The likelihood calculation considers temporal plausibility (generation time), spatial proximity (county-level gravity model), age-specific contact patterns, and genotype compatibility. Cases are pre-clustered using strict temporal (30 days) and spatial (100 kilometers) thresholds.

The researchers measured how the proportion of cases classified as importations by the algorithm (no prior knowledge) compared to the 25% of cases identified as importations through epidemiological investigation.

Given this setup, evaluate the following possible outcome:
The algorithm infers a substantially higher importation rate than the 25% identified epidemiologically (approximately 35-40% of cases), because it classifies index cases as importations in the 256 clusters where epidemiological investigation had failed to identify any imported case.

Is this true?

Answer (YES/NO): NO